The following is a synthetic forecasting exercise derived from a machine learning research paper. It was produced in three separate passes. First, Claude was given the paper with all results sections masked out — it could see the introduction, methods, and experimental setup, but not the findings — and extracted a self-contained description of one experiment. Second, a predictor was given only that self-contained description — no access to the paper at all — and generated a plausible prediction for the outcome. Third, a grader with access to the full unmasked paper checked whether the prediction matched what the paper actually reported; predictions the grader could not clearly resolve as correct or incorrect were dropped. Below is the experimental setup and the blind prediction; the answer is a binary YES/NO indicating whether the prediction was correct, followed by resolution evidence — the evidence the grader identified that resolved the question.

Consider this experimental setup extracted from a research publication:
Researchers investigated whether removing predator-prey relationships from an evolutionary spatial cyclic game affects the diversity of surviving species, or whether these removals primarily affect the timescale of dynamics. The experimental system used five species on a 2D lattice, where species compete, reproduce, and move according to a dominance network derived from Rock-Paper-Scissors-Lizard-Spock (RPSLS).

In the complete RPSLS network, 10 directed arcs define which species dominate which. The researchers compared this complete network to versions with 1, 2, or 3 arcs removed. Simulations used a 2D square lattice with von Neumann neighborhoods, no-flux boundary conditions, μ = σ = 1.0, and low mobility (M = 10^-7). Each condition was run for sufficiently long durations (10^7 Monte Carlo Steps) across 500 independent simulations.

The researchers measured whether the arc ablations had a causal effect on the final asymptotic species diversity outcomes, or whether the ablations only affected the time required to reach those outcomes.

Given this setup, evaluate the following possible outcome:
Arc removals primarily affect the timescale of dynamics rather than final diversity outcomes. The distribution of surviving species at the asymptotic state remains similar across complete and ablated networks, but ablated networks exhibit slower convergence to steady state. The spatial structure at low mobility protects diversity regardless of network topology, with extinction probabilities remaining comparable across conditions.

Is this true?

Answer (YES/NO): NO